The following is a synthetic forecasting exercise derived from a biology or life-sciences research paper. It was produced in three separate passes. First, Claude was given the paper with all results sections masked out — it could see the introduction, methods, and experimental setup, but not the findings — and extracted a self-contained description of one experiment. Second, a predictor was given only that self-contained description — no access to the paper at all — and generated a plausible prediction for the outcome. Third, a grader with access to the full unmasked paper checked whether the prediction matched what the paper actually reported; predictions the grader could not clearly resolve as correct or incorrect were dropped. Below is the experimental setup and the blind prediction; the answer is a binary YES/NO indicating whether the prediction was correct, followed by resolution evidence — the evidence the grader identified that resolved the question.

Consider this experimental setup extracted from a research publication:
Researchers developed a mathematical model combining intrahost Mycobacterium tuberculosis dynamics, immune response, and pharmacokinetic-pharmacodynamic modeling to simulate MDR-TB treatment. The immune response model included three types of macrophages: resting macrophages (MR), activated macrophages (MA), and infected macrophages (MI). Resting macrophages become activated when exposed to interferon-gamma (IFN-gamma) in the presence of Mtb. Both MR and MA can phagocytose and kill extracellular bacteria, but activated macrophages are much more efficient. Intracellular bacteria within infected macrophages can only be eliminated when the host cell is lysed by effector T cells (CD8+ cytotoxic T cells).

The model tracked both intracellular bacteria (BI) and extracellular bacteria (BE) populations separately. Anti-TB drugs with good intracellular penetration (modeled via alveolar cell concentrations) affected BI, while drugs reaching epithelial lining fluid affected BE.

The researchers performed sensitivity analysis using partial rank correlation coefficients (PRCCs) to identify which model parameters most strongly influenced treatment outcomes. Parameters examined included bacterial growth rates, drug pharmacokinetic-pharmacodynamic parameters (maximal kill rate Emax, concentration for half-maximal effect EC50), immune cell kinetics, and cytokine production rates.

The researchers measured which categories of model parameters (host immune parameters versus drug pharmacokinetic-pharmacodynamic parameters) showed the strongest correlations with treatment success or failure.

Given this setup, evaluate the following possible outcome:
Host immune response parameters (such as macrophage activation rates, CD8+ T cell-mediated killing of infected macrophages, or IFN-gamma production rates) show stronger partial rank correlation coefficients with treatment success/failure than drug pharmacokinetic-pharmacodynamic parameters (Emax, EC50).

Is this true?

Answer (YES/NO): NO